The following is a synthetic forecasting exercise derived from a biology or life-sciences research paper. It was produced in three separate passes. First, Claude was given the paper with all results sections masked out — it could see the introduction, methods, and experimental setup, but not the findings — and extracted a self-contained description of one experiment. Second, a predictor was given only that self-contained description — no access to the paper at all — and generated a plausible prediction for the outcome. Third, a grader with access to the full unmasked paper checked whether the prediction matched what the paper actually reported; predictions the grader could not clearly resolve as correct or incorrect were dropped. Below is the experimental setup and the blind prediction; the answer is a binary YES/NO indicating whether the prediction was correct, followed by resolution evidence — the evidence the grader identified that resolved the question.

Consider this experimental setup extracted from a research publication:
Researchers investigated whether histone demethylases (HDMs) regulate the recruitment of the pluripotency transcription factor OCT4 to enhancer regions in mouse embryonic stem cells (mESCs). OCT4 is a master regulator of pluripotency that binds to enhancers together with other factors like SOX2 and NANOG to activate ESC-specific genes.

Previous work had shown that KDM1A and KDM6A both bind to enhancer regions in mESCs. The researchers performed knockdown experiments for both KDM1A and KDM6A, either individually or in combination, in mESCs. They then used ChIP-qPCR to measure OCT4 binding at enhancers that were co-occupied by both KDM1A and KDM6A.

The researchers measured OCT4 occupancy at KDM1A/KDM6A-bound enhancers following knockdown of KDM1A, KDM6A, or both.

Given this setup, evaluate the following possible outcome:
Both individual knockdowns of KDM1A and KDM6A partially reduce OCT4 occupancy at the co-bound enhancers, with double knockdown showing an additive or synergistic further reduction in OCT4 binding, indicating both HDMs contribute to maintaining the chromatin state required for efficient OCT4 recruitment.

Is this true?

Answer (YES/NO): NO